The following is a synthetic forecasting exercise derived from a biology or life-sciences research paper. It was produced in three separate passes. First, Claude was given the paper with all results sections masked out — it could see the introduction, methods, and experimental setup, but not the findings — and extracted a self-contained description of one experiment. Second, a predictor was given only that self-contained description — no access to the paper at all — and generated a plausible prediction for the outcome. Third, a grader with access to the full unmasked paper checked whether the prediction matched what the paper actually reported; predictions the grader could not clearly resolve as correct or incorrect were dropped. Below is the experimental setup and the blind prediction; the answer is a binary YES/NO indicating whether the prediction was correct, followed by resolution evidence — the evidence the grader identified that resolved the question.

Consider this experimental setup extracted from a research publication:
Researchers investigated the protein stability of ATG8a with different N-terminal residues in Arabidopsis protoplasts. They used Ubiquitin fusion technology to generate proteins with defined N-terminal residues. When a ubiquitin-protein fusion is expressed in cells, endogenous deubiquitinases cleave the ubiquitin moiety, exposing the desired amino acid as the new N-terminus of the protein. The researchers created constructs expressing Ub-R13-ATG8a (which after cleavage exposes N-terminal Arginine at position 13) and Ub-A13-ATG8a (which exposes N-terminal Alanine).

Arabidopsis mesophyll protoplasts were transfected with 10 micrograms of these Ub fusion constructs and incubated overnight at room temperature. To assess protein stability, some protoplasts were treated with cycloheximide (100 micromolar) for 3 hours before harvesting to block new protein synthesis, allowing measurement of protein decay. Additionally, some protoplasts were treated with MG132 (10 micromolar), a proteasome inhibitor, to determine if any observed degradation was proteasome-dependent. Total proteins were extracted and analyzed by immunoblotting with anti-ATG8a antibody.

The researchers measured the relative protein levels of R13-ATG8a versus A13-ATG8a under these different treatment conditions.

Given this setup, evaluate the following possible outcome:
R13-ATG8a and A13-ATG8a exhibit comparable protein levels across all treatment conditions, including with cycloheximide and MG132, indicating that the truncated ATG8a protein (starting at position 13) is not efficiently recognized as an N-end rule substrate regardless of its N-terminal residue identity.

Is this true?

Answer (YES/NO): NO